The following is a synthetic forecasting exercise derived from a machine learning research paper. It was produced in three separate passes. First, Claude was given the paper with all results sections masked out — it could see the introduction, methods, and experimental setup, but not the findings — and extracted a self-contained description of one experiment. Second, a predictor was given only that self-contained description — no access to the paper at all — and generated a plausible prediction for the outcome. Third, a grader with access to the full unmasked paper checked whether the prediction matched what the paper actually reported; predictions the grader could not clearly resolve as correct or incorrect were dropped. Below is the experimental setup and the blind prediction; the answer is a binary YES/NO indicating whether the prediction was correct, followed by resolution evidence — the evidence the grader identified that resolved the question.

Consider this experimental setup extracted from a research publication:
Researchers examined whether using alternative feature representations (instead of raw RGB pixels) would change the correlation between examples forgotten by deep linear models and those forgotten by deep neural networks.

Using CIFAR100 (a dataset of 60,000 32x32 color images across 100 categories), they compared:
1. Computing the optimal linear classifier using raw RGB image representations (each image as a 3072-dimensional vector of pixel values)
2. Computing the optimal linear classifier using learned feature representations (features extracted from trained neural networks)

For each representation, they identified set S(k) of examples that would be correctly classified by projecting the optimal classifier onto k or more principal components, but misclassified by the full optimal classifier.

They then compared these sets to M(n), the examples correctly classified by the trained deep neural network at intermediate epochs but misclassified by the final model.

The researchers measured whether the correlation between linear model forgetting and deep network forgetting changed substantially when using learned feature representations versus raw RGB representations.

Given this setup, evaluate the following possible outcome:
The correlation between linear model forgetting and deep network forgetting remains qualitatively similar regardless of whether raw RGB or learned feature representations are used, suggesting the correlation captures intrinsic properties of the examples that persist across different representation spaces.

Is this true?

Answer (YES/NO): YES